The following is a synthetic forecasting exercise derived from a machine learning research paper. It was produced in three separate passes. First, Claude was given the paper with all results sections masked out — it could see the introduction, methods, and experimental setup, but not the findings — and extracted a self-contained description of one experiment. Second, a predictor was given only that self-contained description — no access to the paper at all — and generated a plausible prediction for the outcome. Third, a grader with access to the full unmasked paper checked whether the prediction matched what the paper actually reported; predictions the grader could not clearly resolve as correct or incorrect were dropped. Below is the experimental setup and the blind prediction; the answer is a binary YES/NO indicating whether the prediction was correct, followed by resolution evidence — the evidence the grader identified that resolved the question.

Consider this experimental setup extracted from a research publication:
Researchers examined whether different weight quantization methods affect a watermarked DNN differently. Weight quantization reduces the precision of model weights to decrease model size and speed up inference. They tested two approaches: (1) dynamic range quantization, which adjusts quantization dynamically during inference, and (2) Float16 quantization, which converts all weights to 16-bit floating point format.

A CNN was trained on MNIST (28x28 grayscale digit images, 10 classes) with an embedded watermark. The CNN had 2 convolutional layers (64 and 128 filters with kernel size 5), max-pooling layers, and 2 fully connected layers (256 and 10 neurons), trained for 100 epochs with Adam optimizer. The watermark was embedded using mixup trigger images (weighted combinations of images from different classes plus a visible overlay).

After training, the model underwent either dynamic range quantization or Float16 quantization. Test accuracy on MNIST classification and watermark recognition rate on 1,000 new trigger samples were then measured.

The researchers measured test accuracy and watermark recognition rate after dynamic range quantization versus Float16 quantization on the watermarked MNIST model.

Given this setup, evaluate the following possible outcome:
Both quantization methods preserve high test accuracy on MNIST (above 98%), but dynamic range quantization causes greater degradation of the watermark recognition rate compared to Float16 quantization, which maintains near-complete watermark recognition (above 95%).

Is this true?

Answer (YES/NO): NO